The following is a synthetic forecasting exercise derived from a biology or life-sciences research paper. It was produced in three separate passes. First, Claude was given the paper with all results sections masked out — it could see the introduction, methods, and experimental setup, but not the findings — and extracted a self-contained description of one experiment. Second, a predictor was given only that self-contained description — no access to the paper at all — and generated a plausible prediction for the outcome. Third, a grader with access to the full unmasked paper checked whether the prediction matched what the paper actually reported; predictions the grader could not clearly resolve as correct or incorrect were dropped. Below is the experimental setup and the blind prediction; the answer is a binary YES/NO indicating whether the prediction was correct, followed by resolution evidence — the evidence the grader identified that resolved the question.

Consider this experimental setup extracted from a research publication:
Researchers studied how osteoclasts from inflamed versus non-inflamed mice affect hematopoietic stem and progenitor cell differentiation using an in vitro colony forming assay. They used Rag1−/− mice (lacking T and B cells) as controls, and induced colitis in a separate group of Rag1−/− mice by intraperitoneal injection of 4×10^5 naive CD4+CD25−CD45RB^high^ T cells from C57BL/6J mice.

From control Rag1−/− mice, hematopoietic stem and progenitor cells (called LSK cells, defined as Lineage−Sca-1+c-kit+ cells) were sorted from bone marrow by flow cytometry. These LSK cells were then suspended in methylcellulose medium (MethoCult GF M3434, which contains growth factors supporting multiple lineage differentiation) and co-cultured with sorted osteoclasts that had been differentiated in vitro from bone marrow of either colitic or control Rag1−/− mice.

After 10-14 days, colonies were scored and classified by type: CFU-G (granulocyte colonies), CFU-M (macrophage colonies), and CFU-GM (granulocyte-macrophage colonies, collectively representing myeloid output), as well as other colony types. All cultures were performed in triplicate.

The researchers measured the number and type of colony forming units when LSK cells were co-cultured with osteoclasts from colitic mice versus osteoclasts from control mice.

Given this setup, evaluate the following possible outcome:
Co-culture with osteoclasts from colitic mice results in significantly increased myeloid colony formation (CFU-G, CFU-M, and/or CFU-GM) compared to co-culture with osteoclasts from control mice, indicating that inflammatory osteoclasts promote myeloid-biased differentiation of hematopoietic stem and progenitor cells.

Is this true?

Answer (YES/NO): YES